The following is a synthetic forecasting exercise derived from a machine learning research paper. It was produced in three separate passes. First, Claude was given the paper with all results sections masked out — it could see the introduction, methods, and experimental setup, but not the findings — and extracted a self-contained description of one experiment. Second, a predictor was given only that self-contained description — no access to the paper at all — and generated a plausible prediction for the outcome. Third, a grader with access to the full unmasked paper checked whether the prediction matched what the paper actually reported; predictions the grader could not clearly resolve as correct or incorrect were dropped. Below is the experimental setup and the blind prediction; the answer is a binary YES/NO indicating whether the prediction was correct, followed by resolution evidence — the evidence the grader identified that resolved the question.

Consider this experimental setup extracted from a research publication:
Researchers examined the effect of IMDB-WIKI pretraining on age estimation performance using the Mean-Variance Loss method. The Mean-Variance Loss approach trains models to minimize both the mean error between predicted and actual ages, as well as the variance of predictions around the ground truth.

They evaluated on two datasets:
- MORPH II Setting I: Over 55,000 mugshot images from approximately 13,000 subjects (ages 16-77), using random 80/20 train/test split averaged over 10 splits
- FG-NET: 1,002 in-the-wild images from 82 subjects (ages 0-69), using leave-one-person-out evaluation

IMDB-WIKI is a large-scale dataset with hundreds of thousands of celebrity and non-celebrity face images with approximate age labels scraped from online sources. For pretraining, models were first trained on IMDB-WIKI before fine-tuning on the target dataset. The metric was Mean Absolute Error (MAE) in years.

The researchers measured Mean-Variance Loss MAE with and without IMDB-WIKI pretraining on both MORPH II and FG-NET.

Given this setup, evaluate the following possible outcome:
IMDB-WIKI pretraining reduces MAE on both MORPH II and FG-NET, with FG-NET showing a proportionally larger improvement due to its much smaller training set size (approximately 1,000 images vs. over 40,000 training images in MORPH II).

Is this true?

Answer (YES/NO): NO